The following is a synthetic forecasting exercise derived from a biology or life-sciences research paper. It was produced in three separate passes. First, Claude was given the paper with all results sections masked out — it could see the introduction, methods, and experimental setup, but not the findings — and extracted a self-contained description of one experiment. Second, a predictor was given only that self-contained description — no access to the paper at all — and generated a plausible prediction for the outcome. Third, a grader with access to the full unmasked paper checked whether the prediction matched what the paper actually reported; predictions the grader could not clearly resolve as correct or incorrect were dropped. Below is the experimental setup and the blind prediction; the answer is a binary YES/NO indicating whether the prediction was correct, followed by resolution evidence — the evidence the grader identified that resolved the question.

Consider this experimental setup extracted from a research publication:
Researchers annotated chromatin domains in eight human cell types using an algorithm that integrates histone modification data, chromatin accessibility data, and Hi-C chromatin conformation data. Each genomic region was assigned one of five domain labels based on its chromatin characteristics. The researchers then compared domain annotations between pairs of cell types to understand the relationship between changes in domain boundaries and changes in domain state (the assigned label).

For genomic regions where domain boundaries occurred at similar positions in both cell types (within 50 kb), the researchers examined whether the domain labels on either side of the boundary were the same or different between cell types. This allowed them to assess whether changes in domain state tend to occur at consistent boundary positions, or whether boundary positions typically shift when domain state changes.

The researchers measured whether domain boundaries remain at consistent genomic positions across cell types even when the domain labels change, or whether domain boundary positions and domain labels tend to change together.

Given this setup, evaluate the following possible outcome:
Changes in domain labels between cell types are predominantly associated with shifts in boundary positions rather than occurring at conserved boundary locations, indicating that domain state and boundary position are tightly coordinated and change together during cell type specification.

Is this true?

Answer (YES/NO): NO